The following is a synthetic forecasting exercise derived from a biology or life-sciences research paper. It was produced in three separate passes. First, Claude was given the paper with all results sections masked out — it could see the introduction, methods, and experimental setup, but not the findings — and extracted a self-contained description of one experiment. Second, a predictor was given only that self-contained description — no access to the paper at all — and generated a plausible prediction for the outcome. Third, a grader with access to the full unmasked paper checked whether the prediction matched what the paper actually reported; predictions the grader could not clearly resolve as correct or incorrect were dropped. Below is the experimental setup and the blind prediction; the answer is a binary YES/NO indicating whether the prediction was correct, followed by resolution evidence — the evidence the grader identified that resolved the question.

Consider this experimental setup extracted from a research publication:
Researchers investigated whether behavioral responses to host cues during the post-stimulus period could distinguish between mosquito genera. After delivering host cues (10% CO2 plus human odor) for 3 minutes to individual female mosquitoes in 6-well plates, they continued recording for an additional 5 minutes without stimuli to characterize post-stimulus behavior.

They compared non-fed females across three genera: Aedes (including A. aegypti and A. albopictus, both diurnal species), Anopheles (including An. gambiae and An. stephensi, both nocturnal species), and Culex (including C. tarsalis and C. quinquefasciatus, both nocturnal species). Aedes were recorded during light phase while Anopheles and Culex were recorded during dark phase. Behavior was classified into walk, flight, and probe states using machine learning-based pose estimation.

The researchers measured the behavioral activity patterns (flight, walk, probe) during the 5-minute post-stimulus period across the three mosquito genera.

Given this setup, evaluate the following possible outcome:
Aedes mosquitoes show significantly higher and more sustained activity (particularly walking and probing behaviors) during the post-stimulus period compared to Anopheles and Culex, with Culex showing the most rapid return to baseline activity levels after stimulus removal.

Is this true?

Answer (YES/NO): NO